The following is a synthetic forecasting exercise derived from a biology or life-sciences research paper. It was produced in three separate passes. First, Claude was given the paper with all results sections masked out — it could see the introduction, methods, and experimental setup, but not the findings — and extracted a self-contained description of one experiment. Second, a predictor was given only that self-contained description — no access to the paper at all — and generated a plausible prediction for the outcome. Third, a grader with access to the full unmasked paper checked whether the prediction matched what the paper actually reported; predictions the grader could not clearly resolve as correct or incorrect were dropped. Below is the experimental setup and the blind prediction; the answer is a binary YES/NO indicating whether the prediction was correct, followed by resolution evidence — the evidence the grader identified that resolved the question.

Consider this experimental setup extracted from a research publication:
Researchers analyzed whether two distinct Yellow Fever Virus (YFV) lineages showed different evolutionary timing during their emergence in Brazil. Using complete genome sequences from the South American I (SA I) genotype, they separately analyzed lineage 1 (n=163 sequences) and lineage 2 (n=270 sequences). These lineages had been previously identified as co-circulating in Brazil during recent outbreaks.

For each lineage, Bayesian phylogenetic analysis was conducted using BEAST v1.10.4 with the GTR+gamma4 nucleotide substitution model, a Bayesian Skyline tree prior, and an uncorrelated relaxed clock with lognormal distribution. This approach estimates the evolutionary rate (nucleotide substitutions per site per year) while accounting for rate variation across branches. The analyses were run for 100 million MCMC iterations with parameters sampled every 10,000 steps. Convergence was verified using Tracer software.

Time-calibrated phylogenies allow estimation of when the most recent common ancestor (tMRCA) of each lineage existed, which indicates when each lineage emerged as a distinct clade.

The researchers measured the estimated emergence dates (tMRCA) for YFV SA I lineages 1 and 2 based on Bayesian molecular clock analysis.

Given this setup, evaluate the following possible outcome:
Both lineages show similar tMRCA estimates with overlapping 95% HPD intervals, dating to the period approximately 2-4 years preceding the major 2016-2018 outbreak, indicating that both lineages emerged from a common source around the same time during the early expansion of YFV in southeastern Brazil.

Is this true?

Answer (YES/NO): NO